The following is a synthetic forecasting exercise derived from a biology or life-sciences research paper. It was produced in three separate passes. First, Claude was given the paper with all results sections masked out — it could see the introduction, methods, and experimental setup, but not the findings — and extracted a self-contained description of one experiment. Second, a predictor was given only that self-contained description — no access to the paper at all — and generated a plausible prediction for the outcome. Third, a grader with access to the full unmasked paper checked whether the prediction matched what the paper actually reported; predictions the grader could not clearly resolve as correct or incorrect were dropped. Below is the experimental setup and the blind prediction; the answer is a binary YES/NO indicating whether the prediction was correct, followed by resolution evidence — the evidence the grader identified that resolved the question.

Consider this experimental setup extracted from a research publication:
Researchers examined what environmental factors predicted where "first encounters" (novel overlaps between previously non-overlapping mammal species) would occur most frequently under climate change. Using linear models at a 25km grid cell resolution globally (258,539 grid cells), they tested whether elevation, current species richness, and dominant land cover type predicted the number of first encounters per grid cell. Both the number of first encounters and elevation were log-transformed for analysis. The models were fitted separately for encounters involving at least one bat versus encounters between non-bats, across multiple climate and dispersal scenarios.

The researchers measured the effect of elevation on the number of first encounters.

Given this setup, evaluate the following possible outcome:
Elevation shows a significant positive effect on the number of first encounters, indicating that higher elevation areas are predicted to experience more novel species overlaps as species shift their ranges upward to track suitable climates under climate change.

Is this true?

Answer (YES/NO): YES